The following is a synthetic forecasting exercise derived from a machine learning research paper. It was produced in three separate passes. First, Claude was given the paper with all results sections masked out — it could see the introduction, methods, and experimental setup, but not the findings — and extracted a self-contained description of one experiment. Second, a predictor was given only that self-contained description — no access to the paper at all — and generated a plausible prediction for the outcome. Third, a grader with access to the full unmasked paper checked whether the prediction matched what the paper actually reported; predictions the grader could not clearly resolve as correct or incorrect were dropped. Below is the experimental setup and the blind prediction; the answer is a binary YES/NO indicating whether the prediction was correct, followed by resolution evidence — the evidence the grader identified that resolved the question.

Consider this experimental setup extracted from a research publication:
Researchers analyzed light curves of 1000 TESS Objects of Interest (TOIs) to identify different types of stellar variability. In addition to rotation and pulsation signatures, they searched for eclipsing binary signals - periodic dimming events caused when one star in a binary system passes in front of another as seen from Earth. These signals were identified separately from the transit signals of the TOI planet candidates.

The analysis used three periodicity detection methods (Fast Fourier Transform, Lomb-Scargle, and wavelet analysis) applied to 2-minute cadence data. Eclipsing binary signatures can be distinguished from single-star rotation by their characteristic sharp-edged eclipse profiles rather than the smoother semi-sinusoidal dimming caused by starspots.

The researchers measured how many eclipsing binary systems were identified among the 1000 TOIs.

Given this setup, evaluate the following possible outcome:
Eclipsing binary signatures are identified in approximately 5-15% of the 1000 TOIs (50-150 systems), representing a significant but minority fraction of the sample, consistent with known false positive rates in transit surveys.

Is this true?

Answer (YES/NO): NO